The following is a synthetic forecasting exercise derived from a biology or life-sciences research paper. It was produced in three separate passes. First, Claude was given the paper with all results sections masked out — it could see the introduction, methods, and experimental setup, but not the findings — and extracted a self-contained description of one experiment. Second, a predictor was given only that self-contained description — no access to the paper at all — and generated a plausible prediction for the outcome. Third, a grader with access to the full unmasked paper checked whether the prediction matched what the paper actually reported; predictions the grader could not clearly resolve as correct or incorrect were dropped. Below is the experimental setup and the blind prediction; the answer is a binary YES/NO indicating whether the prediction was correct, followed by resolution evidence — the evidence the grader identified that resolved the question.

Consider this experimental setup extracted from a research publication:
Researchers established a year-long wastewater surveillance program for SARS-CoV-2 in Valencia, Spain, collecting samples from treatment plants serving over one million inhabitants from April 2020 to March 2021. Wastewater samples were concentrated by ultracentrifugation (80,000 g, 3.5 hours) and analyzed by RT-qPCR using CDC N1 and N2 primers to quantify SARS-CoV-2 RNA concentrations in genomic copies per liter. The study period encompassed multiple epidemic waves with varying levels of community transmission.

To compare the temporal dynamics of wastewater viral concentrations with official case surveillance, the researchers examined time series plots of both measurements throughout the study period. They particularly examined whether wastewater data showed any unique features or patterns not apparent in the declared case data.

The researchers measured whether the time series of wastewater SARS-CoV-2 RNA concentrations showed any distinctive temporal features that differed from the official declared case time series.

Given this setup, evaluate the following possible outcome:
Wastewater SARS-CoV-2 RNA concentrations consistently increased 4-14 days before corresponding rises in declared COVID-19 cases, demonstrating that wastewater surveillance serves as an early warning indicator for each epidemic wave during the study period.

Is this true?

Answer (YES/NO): NO